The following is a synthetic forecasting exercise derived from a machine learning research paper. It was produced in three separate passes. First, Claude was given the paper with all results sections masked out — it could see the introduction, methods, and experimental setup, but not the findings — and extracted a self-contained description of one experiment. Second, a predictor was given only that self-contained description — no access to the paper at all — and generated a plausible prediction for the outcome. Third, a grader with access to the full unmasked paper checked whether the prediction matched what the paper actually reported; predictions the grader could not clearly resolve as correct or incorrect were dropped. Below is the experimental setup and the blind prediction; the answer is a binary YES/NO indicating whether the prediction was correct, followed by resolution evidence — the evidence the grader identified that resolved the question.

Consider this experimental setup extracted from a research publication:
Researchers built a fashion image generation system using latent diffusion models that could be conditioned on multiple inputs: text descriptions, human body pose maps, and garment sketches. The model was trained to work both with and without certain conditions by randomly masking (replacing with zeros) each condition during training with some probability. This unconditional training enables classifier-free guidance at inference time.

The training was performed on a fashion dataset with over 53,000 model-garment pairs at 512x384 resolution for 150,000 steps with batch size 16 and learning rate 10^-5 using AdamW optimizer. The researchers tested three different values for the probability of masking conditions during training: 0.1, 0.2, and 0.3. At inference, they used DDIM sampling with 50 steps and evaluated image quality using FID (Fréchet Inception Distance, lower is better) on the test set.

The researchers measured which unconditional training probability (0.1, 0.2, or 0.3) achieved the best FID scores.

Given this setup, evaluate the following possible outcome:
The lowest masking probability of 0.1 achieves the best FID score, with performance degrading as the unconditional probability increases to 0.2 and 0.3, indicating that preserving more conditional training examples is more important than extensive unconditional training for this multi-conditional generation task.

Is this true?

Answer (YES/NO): NO